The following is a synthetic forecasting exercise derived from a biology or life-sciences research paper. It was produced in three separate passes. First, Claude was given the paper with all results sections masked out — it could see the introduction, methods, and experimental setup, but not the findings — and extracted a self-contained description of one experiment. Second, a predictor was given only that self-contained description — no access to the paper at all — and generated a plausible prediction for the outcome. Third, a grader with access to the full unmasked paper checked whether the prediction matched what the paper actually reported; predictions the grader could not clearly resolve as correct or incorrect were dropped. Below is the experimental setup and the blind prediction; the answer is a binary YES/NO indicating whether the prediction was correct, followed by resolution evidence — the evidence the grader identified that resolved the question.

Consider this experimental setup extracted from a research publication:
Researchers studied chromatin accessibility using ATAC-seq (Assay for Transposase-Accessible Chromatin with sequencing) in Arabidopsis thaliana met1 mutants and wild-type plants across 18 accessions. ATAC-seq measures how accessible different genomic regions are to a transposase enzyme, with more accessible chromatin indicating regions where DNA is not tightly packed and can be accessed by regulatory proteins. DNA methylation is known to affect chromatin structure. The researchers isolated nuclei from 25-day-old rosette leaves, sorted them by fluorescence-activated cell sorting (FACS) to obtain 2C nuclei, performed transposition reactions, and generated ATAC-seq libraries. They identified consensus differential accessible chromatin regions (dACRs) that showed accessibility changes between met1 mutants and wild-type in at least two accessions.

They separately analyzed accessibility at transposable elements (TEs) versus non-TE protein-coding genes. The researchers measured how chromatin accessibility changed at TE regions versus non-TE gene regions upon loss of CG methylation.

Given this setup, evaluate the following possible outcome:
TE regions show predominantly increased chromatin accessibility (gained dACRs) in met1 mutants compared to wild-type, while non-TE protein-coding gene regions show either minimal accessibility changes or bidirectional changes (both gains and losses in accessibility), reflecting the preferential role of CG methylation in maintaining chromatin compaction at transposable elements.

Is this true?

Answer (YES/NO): YES